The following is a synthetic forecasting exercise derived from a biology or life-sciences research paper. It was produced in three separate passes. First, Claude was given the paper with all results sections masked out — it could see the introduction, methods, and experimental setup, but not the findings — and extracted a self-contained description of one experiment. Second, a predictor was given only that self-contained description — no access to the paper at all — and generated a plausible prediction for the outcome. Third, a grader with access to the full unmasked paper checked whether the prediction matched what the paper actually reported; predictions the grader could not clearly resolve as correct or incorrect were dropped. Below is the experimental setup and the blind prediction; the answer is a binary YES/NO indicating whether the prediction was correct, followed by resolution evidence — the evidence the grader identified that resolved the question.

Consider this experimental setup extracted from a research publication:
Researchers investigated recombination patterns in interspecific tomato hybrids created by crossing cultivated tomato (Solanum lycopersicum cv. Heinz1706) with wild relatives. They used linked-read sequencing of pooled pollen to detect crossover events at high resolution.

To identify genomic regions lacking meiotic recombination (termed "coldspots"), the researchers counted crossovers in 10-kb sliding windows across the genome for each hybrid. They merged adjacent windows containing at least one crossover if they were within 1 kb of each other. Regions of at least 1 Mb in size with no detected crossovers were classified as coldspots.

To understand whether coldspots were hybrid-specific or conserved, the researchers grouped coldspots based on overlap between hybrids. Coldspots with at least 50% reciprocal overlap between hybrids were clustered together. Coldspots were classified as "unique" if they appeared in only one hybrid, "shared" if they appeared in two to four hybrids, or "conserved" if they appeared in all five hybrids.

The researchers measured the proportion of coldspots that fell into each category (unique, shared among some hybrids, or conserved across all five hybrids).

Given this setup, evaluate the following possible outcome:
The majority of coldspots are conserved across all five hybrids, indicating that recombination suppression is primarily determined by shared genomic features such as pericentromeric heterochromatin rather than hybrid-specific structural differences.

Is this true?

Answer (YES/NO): YES